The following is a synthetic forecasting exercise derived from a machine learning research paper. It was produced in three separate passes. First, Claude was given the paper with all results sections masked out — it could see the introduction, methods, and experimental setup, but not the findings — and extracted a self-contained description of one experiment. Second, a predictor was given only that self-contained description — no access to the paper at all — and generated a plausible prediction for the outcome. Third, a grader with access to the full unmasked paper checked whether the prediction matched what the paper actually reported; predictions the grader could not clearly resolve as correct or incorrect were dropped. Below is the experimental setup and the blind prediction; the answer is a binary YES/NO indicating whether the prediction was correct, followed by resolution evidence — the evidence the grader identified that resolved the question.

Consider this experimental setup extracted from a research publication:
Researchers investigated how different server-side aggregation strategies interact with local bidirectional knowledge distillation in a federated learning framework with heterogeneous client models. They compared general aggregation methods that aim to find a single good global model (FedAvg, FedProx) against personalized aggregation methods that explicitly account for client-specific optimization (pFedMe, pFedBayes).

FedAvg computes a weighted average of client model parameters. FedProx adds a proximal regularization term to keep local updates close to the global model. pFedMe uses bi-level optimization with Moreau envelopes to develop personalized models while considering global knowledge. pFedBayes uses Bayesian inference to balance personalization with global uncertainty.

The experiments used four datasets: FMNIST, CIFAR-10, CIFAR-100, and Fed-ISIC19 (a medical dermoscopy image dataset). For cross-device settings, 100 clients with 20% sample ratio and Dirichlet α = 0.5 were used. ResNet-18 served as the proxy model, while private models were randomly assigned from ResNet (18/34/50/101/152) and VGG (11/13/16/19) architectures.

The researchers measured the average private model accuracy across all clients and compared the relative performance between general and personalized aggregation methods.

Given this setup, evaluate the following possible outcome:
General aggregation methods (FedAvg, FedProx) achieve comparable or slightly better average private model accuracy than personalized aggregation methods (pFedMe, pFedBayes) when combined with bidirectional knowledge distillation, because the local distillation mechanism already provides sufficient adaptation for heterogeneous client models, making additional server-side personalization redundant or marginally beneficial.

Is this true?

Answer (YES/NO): NO